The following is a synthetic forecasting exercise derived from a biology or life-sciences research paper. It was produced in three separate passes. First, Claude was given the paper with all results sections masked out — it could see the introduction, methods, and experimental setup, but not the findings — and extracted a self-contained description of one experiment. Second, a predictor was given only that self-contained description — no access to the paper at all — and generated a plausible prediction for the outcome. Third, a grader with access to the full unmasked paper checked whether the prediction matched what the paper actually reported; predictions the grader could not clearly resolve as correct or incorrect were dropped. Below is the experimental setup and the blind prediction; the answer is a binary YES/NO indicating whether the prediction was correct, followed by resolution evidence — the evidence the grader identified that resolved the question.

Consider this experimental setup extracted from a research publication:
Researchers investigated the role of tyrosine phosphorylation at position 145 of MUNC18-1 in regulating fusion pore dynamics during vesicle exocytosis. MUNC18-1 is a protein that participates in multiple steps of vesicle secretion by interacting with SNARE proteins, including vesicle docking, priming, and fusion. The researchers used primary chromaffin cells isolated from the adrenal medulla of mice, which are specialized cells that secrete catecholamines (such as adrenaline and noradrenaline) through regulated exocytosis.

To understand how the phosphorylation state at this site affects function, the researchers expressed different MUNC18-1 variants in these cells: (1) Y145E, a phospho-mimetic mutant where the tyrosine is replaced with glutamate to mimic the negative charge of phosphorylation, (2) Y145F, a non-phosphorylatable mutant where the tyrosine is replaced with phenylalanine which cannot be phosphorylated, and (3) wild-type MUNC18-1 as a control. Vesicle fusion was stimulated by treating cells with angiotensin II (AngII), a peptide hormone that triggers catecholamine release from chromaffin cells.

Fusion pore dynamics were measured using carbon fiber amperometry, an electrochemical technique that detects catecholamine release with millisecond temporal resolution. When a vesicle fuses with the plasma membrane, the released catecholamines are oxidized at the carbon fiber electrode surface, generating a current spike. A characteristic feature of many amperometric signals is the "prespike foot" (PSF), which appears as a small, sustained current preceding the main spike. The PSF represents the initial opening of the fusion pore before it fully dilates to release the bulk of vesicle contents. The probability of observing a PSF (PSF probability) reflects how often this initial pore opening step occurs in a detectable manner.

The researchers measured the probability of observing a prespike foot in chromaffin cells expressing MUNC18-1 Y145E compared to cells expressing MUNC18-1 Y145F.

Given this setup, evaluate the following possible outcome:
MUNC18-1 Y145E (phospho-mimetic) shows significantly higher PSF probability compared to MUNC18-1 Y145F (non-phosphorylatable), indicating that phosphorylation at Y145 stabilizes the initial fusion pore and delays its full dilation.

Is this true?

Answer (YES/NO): NO